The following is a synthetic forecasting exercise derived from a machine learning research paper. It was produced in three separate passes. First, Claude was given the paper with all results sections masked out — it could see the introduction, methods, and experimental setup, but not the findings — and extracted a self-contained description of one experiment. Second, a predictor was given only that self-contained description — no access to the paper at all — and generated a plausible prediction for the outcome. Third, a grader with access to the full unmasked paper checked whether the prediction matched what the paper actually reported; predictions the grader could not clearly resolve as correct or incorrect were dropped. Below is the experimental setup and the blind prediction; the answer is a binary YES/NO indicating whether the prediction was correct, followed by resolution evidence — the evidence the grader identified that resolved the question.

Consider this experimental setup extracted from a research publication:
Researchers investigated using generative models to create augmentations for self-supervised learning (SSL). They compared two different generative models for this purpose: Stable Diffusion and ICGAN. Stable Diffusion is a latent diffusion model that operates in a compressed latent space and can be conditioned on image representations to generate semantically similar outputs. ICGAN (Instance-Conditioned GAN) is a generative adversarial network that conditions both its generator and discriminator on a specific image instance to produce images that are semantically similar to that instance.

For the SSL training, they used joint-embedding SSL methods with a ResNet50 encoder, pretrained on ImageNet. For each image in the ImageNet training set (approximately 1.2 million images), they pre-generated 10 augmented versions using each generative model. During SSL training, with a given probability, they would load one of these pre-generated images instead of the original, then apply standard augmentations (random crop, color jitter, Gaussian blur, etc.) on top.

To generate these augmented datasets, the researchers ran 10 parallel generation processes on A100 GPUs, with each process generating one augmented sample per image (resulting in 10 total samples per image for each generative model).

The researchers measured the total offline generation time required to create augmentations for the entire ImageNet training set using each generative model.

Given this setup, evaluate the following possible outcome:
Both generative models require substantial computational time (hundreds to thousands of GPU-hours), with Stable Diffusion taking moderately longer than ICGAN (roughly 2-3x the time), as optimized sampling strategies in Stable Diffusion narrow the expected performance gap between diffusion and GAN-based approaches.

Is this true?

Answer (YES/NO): NO